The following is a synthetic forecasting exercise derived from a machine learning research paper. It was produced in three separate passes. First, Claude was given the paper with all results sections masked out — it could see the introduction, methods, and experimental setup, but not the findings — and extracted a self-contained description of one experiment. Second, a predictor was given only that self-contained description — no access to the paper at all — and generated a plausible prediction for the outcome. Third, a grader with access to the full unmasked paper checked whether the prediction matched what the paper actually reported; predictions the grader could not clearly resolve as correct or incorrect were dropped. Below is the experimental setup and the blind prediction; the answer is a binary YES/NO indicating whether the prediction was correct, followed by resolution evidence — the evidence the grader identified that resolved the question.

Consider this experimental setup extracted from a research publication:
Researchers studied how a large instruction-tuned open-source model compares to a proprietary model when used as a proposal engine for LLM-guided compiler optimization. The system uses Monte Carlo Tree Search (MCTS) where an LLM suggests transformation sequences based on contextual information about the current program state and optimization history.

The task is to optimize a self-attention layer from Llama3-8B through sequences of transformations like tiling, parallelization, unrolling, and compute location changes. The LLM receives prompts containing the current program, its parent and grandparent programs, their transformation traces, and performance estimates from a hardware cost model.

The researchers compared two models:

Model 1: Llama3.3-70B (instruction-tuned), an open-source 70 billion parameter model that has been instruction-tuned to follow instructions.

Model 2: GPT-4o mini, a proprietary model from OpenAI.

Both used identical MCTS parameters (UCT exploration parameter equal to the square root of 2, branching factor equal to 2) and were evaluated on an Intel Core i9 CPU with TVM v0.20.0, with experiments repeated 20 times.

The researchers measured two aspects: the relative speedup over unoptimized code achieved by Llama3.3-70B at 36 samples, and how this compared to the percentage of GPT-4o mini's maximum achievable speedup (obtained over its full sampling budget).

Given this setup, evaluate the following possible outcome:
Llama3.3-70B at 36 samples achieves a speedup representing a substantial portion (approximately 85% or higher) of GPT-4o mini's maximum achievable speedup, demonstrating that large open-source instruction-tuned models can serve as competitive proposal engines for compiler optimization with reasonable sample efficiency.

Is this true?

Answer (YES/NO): YES